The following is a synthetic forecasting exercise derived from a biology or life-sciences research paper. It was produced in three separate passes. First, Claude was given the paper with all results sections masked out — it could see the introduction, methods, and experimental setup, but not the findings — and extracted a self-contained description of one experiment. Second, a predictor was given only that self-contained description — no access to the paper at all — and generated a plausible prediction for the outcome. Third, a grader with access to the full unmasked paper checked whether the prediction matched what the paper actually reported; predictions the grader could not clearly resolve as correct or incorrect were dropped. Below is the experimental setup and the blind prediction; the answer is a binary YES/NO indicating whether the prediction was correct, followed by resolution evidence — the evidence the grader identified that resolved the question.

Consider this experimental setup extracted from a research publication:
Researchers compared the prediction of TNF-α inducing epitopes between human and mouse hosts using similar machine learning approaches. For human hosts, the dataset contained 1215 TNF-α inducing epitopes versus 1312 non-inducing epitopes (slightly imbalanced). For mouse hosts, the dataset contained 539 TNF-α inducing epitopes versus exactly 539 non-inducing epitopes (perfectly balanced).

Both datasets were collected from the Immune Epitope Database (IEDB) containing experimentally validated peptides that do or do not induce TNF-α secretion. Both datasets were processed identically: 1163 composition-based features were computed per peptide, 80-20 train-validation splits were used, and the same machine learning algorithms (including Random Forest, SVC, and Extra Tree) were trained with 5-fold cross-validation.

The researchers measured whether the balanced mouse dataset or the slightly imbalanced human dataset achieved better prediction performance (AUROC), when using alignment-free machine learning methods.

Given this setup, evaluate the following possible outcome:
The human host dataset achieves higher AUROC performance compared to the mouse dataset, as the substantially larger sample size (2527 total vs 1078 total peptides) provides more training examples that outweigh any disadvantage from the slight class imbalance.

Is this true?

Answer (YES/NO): YES